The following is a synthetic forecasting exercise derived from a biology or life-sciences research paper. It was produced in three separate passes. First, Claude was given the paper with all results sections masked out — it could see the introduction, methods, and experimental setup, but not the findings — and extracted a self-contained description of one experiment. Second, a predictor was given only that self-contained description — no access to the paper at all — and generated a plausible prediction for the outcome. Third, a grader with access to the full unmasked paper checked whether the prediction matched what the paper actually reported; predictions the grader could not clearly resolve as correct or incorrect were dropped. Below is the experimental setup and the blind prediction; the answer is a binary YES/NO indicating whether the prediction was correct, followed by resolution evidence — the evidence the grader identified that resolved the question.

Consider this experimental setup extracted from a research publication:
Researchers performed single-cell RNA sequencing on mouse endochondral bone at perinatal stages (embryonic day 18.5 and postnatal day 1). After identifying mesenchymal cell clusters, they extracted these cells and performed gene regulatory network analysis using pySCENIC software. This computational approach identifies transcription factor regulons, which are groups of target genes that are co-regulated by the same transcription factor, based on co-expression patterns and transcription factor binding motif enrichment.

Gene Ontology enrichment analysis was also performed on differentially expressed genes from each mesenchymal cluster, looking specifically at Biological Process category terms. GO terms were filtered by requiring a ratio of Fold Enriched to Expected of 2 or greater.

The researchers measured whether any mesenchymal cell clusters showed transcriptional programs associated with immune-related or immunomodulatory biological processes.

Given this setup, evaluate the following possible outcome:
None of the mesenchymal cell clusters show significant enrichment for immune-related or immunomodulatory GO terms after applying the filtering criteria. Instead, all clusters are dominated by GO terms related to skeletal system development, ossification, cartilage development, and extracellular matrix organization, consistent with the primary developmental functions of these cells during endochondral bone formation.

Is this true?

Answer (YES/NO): NO